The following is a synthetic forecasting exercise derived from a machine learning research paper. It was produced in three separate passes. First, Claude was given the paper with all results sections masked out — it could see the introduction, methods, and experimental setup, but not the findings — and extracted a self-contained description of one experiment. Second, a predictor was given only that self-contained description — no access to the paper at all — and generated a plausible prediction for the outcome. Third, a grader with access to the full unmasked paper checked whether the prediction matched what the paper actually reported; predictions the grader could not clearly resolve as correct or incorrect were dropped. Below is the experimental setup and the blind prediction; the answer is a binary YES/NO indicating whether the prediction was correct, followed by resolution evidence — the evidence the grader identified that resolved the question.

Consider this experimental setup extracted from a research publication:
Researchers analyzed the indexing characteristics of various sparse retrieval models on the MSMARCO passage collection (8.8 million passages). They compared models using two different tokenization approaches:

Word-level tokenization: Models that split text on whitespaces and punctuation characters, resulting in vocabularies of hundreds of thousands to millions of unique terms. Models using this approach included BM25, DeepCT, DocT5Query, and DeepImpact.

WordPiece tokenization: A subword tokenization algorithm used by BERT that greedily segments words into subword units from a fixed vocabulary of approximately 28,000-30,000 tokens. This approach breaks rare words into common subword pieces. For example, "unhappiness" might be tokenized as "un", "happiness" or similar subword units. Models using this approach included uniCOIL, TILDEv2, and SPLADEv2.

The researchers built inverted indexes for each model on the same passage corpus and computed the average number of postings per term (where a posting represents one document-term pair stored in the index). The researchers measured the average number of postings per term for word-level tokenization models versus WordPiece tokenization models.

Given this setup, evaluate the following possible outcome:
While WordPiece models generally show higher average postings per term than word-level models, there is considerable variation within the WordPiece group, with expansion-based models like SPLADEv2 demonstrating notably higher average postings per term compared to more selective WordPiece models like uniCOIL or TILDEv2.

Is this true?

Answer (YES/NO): YES